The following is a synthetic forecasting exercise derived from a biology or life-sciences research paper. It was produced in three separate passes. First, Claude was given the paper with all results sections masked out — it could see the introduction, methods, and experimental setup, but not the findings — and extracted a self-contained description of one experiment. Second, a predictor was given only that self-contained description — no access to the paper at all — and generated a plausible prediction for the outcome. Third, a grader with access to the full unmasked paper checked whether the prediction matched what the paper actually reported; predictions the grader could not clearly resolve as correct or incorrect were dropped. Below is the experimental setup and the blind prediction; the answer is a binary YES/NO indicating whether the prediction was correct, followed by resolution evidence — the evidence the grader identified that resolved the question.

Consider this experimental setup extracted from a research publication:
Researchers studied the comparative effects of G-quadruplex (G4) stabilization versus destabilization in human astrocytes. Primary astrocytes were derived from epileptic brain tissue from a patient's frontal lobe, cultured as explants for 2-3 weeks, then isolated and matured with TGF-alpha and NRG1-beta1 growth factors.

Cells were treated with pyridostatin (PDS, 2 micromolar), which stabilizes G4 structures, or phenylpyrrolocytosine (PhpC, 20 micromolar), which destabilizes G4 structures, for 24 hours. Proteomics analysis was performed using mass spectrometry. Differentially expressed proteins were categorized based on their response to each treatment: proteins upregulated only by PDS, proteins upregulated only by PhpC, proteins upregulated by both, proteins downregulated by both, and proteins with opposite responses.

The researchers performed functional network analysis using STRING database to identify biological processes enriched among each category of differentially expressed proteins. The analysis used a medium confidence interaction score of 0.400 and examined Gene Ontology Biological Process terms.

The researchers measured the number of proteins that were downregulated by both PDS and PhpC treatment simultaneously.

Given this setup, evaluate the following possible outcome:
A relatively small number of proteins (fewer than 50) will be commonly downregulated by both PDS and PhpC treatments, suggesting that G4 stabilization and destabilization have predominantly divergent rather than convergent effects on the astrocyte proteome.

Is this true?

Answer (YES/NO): YES